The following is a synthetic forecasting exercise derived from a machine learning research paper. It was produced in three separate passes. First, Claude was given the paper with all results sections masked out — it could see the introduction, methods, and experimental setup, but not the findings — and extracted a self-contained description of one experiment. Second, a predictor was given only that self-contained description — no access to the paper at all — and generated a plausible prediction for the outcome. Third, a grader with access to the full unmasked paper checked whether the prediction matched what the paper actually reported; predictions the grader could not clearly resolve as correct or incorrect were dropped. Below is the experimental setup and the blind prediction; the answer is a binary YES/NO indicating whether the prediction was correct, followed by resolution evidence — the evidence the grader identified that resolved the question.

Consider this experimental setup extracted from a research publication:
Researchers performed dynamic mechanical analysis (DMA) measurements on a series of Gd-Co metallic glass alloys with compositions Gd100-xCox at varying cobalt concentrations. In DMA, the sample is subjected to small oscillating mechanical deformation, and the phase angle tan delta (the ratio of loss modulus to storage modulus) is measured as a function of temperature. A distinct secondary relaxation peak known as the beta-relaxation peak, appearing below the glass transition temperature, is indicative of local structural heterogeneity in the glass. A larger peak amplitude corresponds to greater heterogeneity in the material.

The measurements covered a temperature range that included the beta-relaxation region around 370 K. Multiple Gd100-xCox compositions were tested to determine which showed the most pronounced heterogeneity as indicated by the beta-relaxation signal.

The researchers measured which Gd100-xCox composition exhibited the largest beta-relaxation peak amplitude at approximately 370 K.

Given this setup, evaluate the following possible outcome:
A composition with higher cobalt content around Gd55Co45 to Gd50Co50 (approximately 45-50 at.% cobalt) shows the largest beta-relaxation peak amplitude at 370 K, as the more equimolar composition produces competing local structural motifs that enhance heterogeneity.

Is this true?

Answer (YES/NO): NO